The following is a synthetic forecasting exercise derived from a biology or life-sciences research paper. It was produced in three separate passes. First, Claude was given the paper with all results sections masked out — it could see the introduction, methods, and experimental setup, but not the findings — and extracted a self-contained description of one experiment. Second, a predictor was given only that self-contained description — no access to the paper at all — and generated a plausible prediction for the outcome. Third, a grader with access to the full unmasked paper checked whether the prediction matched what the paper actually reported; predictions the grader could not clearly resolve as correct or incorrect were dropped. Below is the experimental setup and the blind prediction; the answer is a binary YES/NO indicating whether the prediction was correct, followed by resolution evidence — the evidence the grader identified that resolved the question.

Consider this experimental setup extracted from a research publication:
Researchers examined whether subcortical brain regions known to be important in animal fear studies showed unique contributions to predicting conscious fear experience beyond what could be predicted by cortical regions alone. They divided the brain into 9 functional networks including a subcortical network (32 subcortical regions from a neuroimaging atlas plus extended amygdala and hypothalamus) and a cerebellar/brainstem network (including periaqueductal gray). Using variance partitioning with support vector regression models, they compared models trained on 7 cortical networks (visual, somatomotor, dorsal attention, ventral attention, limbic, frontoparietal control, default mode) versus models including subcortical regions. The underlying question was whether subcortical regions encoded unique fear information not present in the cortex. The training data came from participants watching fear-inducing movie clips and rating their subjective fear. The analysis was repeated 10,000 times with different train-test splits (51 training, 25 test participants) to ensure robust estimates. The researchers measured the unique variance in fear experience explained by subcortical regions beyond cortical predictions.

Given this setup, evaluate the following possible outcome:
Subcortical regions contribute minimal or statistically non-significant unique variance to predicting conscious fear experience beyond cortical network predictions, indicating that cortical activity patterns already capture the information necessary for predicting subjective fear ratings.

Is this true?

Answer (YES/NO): YES